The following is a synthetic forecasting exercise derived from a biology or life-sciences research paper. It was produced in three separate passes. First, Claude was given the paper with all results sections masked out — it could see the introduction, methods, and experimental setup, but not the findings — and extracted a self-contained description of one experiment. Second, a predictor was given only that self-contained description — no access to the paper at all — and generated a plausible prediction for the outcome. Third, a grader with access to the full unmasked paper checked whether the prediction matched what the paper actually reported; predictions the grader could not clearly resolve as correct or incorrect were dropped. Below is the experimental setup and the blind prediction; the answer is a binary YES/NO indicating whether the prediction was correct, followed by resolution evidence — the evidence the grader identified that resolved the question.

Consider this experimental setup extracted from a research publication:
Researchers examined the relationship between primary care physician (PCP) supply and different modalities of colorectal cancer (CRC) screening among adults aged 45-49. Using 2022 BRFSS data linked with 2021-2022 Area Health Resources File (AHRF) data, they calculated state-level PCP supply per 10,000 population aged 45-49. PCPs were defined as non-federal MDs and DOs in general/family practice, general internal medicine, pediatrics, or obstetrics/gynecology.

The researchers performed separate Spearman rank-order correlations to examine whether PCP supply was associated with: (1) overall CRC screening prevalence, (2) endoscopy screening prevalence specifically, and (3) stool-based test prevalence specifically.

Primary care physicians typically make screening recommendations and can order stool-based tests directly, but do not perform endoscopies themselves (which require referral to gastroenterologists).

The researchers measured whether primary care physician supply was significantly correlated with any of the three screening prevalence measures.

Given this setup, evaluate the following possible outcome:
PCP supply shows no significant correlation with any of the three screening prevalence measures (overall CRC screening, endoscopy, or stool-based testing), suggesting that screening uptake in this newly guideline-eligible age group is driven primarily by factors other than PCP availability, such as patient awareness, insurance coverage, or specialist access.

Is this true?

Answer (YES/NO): YES